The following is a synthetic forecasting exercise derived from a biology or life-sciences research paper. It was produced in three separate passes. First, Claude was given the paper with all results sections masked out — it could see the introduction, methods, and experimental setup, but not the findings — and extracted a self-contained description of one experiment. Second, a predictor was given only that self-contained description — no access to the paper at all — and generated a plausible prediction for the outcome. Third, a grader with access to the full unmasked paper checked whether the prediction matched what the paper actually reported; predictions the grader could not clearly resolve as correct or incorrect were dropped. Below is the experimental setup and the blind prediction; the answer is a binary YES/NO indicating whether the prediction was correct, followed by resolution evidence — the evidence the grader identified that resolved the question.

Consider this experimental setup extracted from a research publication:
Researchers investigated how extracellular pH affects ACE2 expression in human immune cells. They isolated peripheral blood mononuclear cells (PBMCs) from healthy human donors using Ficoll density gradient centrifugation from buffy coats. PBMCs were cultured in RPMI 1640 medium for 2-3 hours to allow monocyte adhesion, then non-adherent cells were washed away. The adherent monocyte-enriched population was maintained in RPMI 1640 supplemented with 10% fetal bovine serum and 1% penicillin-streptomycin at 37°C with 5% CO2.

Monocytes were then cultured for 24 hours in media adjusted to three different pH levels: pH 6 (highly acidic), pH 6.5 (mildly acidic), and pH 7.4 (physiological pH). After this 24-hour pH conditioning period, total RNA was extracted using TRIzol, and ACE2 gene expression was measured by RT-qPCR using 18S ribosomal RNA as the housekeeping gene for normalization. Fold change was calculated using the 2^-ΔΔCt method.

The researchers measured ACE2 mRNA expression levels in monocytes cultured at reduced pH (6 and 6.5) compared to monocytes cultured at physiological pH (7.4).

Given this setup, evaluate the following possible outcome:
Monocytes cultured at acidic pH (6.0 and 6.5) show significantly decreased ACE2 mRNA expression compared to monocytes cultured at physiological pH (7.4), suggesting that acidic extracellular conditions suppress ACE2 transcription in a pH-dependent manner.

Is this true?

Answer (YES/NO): NO